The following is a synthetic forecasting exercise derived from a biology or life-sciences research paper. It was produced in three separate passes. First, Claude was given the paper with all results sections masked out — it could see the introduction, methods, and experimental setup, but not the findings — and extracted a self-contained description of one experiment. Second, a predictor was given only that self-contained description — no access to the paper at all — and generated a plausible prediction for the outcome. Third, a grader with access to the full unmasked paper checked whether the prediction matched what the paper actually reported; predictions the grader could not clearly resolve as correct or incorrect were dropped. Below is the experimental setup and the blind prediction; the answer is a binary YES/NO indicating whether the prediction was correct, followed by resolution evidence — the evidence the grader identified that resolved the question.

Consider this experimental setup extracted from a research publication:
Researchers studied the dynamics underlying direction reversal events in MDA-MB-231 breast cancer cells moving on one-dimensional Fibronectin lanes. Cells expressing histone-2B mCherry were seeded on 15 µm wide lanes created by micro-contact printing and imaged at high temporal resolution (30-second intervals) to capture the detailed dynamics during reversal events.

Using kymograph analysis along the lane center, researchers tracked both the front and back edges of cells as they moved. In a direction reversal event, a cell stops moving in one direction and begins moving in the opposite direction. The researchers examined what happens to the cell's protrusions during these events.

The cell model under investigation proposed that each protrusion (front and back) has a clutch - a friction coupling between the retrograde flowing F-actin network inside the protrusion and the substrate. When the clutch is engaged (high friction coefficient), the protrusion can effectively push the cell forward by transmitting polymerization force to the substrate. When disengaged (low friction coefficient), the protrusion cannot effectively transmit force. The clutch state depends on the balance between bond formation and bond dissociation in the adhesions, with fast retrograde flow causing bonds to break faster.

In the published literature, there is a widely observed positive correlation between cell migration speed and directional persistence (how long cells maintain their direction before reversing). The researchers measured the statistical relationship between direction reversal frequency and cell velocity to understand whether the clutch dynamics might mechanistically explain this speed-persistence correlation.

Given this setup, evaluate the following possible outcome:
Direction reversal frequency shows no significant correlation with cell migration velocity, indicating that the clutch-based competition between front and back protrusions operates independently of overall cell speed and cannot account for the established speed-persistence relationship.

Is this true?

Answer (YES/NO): NO